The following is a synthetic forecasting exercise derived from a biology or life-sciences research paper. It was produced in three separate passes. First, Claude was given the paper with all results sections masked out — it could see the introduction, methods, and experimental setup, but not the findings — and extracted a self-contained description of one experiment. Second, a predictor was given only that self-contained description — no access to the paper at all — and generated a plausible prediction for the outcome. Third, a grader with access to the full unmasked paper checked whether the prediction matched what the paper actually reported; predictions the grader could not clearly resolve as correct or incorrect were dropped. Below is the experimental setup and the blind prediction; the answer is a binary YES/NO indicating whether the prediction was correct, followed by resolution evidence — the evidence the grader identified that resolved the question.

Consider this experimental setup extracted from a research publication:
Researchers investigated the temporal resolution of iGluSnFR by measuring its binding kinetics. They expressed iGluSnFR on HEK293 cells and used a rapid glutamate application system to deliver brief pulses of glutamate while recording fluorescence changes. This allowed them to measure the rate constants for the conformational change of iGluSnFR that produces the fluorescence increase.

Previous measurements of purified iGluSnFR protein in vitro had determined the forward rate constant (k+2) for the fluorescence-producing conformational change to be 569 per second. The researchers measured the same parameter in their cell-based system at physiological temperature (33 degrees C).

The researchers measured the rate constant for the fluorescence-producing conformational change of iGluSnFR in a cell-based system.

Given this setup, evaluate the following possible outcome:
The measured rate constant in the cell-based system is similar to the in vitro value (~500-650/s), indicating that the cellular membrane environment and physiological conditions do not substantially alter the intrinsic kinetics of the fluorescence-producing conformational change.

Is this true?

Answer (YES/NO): NO